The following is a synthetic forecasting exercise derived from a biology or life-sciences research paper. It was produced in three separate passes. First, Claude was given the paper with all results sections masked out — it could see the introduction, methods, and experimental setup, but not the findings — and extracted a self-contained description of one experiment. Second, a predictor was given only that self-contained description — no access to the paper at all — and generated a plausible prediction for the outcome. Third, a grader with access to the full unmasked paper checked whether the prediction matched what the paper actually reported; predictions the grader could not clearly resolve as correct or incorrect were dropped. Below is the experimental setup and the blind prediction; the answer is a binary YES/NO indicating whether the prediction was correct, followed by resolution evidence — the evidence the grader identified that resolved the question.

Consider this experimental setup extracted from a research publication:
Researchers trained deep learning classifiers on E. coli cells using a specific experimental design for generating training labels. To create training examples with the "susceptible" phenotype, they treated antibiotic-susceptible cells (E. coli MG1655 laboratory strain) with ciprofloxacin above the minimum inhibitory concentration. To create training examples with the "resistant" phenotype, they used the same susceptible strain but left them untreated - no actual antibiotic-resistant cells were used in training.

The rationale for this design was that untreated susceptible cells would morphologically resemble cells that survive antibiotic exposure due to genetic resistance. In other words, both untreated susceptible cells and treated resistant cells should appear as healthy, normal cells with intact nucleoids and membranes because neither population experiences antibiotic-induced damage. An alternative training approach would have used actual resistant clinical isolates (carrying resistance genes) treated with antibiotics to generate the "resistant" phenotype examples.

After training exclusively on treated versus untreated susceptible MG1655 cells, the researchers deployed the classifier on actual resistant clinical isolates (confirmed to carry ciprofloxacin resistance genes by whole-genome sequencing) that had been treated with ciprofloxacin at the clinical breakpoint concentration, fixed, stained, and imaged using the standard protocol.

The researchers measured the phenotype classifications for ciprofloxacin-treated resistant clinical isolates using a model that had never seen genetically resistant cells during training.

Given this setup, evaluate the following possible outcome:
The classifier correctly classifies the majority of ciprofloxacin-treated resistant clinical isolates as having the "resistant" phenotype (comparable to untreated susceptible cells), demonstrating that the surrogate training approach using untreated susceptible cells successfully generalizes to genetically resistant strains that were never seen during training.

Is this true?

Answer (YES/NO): YES